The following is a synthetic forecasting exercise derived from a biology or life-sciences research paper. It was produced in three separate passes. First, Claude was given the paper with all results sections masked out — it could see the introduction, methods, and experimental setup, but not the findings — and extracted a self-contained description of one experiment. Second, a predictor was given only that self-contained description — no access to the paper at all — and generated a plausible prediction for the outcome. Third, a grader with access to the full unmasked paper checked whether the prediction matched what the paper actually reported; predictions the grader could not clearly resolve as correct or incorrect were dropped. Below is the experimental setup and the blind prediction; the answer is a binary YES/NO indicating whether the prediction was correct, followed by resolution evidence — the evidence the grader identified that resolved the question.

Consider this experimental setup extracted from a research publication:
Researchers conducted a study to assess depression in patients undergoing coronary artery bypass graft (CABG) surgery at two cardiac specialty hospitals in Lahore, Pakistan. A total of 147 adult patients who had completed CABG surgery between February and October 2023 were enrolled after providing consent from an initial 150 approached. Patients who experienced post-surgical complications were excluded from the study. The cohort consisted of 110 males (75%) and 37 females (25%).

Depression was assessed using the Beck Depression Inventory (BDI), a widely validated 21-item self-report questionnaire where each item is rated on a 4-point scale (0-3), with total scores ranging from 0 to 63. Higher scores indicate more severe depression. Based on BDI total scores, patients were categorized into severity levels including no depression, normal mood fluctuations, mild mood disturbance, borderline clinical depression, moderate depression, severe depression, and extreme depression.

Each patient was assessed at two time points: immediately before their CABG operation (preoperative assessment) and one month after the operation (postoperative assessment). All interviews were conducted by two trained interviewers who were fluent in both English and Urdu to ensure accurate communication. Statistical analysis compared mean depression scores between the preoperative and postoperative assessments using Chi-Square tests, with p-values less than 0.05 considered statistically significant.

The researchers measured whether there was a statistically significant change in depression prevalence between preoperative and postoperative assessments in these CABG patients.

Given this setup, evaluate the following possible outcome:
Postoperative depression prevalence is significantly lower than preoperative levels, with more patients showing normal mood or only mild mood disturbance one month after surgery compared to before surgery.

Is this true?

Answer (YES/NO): YES